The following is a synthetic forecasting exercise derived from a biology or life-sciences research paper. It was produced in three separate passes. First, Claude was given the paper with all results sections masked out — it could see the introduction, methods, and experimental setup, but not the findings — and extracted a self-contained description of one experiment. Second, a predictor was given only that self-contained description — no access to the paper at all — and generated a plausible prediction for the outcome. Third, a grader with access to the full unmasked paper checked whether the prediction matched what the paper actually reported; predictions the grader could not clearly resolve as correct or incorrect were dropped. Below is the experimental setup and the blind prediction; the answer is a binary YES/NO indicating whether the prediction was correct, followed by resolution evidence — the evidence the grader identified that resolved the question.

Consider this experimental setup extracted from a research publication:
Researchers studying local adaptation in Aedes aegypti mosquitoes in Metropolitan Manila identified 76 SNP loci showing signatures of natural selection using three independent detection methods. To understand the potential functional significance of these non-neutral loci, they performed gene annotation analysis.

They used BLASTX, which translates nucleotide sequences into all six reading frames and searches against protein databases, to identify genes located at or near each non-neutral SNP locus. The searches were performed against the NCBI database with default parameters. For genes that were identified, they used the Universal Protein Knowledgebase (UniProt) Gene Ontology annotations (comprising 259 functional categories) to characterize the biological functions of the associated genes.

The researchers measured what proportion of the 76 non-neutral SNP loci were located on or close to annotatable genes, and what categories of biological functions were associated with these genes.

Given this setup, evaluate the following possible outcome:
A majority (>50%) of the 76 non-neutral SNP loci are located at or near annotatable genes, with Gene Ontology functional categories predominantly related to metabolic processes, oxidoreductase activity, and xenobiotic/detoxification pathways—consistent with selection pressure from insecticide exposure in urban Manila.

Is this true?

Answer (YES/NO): NO